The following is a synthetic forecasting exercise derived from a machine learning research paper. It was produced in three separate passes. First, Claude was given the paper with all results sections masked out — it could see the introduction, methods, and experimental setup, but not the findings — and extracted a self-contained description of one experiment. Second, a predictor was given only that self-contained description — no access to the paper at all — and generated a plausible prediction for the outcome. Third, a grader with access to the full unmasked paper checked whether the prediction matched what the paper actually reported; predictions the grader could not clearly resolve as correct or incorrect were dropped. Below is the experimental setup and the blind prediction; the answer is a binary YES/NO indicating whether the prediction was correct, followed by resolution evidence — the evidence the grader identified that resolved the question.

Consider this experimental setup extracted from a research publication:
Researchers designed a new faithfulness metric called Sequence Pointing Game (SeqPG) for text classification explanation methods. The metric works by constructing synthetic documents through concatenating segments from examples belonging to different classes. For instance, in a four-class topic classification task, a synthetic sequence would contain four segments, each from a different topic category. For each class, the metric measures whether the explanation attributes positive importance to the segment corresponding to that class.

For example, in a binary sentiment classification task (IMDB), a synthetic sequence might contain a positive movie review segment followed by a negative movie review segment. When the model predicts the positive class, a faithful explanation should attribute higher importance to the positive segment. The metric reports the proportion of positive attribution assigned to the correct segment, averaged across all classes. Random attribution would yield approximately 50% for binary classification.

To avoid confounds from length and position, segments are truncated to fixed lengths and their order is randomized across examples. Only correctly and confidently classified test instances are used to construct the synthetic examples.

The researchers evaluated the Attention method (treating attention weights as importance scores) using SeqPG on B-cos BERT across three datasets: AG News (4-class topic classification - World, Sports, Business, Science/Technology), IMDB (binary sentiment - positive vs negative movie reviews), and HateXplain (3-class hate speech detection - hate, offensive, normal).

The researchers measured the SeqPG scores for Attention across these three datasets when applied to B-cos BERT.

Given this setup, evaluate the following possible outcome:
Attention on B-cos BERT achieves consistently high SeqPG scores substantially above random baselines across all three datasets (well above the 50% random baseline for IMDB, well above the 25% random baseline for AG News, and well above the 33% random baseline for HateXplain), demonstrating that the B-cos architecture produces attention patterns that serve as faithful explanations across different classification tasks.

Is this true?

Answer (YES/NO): NO